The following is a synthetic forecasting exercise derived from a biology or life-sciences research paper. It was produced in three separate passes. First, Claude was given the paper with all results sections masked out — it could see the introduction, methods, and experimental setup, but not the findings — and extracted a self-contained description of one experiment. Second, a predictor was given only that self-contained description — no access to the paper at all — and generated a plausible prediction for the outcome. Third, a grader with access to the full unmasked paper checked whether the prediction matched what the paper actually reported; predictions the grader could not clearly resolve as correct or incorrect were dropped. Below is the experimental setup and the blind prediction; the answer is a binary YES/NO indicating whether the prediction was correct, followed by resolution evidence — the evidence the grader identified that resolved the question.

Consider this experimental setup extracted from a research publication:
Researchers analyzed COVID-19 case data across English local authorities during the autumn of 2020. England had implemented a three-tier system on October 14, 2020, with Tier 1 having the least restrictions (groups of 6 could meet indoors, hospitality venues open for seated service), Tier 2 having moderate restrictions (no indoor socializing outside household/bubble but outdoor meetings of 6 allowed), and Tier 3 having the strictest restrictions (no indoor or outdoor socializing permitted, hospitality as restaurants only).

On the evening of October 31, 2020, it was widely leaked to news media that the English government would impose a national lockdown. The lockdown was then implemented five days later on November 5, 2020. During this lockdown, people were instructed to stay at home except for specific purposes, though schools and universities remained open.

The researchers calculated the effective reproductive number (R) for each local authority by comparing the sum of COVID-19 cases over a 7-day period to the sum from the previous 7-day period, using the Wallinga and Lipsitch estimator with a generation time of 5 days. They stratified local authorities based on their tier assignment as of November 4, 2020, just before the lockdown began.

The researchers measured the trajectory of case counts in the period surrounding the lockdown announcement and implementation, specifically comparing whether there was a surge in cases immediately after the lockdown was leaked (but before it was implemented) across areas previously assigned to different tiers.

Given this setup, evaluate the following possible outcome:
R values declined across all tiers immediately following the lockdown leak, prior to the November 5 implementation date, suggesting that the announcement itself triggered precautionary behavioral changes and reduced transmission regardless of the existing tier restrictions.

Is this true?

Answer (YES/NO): NO